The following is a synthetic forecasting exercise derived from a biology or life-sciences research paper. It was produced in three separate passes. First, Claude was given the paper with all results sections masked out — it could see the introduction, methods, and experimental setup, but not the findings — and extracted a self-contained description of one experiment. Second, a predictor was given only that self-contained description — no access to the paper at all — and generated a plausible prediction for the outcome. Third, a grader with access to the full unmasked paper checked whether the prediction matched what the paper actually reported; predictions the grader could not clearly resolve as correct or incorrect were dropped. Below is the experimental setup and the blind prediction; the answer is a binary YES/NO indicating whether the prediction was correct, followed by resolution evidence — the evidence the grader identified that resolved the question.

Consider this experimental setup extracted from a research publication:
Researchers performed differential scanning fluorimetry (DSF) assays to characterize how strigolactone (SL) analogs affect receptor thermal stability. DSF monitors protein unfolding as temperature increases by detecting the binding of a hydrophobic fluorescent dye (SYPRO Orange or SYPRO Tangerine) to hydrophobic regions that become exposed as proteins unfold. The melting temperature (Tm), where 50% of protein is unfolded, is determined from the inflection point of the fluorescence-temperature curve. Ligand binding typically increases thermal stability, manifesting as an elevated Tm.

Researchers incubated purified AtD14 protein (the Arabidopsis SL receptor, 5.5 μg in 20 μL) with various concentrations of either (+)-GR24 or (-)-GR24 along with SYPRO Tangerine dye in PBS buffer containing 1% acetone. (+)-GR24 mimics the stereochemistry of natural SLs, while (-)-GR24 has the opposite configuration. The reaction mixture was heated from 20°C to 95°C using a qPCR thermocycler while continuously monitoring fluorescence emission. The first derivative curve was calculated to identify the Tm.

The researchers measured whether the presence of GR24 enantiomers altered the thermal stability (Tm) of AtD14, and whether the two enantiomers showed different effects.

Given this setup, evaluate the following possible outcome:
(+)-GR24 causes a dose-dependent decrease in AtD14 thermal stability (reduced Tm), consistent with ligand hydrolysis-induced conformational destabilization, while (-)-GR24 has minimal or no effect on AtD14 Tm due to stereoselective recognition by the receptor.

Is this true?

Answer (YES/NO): NO